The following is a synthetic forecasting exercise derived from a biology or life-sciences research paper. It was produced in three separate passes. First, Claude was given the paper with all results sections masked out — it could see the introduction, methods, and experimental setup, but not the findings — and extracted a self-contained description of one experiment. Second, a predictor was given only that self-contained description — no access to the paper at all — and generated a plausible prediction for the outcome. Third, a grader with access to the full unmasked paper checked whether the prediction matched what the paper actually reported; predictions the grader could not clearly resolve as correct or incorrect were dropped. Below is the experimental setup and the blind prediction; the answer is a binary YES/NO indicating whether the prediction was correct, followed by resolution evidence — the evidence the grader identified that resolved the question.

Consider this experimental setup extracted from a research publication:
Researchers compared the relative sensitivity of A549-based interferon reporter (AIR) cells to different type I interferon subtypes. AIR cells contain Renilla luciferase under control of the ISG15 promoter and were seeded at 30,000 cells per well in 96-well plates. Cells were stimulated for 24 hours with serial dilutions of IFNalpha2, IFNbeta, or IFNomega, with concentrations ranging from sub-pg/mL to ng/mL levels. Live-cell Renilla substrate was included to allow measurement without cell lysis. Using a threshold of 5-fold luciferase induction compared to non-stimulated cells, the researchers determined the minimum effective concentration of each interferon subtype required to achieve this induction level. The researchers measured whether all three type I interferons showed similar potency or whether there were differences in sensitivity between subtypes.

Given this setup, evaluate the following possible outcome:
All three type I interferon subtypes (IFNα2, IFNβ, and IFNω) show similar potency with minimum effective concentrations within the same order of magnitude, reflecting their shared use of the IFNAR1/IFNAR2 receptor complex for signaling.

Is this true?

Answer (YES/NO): YES